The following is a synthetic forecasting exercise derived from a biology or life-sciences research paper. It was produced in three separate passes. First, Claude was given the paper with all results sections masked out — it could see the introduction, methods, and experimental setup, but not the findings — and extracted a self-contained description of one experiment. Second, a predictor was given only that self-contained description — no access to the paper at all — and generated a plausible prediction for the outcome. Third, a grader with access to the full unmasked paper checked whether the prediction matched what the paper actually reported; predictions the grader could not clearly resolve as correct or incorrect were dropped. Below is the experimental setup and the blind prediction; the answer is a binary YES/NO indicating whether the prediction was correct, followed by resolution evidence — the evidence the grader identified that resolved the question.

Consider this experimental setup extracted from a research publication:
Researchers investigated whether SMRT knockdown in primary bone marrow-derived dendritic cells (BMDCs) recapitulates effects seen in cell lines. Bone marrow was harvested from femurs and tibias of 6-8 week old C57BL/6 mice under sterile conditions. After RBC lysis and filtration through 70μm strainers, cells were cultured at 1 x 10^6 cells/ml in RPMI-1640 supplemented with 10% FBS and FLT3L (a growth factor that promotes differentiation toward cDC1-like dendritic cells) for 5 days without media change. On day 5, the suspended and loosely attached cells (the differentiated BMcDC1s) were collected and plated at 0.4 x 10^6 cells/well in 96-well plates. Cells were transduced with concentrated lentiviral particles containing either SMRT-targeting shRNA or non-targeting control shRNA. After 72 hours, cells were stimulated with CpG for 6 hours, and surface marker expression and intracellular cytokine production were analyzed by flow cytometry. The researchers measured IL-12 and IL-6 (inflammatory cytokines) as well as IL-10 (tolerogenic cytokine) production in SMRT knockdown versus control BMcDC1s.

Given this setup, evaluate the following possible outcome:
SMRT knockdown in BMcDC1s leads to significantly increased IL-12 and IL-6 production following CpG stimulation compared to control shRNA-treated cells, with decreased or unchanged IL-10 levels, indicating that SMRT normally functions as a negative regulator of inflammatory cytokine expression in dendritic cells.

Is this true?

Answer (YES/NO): NO